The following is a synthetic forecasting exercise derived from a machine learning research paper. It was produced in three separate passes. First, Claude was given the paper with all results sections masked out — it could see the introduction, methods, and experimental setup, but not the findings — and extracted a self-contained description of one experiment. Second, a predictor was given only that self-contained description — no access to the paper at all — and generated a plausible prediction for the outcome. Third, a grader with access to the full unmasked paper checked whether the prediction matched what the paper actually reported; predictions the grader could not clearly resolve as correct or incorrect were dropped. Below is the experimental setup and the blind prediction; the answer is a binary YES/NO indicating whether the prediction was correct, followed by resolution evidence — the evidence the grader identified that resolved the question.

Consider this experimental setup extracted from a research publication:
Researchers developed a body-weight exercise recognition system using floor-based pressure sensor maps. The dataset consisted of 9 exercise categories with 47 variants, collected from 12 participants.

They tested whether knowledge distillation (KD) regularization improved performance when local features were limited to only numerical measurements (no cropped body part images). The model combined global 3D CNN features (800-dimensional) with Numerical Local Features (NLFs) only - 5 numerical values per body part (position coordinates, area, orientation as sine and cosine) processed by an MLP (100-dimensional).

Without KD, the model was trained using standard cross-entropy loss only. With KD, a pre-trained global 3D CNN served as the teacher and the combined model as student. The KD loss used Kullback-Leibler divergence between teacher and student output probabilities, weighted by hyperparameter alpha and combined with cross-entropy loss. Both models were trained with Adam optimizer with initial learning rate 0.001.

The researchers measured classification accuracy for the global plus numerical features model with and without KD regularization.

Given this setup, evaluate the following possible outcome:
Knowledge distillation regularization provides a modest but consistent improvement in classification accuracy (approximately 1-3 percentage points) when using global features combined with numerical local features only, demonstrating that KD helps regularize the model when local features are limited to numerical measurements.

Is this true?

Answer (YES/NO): NO